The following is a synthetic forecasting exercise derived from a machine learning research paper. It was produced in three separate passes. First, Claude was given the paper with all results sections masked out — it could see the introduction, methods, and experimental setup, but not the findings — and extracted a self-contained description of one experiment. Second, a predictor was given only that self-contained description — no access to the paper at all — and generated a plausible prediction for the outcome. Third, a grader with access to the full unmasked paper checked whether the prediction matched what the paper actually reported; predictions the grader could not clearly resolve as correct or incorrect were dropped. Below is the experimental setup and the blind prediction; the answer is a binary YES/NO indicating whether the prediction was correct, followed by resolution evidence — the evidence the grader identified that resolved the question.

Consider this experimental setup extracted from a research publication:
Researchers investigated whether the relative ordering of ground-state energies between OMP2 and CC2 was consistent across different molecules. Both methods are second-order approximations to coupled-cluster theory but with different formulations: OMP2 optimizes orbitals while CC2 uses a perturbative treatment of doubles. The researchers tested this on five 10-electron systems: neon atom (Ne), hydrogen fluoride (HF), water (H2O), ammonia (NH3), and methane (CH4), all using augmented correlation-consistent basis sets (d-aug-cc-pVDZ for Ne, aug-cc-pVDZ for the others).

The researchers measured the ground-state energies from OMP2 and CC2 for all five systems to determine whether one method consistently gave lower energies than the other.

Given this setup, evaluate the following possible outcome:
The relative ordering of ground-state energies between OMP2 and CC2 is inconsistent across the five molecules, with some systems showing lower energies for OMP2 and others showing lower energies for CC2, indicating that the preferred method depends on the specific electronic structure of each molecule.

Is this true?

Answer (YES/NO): YES